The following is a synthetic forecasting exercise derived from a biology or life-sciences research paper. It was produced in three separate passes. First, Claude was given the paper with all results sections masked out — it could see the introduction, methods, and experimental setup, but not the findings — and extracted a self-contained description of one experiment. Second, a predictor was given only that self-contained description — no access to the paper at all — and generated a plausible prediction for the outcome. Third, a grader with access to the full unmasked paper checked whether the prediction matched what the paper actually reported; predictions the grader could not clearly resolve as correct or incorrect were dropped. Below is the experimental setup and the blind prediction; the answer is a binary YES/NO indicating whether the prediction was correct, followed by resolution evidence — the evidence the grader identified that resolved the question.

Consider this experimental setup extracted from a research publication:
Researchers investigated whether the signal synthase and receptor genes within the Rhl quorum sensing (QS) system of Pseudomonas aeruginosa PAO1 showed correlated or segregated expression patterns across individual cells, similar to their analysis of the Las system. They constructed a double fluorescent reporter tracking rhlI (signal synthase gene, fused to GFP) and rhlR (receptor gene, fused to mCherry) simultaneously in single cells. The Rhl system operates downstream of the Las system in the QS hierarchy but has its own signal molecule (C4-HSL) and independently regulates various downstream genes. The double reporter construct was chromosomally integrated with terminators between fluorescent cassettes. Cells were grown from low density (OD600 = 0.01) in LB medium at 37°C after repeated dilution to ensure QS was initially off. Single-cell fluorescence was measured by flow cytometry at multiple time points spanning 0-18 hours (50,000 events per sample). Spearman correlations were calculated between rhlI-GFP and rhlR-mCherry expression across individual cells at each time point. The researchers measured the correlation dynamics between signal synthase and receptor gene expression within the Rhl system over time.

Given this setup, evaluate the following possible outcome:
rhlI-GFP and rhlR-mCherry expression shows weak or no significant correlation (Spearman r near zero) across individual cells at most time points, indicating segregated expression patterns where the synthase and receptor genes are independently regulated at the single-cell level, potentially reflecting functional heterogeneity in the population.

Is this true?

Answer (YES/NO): NO